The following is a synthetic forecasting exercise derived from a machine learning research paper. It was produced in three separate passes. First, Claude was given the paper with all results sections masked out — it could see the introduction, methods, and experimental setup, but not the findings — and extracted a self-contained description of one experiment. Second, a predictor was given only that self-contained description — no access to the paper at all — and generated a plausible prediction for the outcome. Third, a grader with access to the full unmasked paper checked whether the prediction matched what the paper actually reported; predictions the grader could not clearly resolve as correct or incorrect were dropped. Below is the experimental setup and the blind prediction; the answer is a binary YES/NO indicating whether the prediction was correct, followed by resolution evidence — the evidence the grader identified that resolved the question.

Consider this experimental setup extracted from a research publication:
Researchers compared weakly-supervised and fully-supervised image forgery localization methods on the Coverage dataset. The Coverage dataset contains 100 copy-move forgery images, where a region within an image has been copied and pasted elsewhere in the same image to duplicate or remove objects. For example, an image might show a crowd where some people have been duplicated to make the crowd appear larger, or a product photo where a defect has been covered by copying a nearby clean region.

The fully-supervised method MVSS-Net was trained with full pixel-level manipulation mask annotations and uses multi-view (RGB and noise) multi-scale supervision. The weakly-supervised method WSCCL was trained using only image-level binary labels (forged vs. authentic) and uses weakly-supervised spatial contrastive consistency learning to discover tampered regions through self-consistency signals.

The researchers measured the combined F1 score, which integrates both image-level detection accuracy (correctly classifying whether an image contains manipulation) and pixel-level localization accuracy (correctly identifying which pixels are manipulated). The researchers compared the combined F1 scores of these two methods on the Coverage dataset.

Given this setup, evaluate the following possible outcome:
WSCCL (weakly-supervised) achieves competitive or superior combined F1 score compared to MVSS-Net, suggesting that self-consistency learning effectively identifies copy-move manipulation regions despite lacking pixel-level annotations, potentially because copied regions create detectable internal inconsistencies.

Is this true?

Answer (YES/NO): YES